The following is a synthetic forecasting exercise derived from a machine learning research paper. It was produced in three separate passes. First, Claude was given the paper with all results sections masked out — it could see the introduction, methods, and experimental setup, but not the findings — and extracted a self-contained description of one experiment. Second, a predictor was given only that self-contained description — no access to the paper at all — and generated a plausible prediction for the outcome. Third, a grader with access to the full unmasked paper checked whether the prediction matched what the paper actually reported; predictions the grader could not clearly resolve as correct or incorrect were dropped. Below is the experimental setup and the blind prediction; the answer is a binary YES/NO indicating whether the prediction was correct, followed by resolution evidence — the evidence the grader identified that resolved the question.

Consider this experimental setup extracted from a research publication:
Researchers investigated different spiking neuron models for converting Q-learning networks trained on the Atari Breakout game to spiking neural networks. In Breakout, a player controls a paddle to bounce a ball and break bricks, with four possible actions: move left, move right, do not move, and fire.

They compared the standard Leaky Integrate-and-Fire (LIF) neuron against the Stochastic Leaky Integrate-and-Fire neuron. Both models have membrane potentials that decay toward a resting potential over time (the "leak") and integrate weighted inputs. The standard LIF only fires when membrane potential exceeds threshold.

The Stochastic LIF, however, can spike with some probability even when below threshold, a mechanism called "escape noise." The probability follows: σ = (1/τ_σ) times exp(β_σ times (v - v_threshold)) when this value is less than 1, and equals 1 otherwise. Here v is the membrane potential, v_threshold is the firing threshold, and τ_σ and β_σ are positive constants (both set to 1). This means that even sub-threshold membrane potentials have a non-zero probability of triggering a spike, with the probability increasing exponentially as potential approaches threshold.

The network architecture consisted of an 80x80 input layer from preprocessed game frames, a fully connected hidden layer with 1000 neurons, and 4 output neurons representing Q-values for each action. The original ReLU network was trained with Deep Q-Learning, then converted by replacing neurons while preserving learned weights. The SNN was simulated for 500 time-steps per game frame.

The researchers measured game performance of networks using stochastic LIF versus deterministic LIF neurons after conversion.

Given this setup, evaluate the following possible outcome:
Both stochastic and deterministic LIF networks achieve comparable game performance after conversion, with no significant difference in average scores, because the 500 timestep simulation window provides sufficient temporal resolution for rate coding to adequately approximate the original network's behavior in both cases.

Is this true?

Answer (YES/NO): NO